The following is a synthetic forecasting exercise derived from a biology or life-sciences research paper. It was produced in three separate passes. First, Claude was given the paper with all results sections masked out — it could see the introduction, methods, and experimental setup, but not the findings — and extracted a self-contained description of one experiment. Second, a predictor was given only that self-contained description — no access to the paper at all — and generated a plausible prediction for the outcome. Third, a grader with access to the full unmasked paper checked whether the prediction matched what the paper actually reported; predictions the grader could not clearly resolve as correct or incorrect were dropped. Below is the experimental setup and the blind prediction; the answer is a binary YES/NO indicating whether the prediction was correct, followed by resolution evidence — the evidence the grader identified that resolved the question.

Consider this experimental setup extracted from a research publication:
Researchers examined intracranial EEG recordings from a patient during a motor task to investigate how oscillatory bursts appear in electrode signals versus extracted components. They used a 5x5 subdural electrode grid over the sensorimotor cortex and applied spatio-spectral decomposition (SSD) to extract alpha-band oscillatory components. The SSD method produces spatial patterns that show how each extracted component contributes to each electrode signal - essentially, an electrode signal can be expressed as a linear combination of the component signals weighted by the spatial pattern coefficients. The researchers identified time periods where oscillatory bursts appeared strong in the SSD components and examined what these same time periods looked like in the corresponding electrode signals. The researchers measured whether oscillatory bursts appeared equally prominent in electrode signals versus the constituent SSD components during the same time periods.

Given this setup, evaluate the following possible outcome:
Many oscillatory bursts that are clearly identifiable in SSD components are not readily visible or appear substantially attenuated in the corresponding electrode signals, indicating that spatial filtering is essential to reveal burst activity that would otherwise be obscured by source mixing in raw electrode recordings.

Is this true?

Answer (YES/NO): NO